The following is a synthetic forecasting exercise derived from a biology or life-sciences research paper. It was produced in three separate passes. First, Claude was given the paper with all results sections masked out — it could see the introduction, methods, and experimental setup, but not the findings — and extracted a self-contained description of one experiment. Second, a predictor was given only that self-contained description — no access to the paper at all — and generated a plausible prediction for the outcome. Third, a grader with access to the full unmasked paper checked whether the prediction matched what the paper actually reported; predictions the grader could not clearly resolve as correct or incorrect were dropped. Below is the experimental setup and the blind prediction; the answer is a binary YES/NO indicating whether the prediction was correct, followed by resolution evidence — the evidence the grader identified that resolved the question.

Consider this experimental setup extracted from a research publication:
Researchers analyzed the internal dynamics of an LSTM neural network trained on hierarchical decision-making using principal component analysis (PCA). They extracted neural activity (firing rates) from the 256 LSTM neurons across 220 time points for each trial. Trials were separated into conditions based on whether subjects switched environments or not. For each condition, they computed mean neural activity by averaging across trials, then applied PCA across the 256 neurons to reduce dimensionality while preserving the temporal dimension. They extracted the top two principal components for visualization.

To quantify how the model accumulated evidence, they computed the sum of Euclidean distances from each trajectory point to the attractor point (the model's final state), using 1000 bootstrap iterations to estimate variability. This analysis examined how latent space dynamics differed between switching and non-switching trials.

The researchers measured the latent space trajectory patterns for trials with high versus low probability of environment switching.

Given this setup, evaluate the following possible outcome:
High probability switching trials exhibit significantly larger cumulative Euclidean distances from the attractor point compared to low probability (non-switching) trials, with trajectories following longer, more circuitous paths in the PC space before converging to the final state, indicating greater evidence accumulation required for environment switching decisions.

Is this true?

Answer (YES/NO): YES